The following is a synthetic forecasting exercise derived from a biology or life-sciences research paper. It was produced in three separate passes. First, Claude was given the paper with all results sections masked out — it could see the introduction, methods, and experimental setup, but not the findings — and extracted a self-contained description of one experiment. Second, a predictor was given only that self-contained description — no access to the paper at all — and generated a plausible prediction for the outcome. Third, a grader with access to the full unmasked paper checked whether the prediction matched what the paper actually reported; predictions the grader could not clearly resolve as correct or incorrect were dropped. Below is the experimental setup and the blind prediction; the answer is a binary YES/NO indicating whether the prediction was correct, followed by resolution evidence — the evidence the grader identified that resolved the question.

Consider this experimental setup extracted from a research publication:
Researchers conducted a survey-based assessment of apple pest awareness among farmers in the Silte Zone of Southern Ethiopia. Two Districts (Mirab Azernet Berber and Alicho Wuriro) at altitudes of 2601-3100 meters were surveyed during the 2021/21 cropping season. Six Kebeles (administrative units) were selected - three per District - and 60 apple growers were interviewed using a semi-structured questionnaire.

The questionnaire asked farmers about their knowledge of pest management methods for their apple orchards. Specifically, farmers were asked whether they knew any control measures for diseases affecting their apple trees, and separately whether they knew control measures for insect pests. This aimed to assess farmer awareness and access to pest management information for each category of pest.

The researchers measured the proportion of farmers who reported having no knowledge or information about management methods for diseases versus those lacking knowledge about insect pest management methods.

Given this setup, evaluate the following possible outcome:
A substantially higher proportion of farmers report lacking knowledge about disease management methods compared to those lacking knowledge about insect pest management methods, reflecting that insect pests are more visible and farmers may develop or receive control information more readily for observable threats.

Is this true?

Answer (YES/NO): NO